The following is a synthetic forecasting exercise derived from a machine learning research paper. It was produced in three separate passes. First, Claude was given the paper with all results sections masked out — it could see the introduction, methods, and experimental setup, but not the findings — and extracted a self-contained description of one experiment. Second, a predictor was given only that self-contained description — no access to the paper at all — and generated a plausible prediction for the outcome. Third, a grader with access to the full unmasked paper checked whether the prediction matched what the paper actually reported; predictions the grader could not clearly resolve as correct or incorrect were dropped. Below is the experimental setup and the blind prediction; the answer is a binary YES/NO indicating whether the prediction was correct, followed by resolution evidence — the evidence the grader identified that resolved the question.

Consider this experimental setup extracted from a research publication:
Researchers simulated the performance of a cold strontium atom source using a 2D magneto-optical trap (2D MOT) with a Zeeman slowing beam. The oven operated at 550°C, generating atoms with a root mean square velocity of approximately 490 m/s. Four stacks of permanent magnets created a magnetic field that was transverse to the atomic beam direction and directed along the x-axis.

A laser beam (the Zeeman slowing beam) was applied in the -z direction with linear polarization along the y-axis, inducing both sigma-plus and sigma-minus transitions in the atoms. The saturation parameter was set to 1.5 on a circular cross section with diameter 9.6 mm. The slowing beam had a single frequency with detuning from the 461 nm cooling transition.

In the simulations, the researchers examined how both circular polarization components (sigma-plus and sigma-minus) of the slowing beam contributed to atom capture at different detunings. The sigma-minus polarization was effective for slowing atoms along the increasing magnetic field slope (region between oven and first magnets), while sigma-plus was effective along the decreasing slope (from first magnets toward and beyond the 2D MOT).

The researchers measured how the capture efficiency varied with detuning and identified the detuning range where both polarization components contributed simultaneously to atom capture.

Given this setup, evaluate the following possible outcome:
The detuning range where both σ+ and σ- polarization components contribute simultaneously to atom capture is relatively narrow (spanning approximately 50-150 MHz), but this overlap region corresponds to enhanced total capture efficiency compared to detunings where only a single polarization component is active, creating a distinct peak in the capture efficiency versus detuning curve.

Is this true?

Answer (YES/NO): YES